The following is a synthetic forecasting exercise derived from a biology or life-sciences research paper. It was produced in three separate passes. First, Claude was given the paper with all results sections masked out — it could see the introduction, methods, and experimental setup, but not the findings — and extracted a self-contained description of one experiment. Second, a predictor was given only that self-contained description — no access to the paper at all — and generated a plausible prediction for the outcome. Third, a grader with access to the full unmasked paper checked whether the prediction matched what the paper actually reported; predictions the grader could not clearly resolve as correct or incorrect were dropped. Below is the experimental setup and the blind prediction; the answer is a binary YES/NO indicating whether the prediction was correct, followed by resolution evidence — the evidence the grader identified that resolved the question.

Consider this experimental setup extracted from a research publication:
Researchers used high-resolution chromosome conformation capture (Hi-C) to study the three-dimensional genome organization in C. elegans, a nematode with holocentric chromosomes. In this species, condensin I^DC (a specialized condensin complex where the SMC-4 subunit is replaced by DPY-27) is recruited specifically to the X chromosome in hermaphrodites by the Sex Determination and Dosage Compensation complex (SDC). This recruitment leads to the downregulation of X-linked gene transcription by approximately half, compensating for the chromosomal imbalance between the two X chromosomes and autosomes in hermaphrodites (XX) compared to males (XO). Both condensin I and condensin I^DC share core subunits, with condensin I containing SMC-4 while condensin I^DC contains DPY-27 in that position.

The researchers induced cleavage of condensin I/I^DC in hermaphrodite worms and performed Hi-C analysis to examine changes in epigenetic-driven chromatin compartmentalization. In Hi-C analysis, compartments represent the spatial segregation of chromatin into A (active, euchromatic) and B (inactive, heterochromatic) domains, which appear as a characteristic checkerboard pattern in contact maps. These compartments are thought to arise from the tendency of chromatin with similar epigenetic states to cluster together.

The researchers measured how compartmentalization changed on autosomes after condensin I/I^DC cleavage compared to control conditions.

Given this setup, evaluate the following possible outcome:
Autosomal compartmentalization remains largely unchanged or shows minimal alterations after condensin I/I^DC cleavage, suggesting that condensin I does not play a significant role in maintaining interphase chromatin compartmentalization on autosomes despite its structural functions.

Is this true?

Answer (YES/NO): NO